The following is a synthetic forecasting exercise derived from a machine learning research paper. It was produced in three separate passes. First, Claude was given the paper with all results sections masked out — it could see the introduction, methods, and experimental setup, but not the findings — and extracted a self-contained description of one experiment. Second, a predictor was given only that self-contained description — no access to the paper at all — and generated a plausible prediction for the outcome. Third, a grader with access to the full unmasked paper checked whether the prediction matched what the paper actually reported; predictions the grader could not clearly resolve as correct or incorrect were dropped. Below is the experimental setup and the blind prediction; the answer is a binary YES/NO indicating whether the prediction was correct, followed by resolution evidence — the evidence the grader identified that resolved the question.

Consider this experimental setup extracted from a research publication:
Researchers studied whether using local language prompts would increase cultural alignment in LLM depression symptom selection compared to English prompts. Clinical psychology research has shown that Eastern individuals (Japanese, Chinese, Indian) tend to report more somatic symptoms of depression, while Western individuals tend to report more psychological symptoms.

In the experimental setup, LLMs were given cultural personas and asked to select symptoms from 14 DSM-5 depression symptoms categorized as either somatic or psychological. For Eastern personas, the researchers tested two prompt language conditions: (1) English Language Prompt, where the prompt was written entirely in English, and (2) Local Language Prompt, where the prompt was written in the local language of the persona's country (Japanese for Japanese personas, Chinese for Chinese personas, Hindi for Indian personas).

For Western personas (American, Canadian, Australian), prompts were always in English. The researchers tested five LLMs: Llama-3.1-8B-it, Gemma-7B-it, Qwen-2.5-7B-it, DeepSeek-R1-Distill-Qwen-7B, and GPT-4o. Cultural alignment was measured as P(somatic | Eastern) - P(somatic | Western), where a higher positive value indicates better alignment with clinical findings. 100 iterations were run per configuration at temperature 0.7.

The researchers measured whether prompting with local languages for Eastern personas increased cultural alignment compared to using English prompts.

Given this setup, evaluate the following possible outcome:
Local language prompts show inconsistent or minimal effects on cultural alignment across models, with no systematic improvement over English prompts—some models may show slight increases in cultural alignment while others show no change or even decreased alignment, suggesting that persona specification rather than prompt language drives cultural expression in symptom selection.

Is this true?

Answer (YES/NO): NO